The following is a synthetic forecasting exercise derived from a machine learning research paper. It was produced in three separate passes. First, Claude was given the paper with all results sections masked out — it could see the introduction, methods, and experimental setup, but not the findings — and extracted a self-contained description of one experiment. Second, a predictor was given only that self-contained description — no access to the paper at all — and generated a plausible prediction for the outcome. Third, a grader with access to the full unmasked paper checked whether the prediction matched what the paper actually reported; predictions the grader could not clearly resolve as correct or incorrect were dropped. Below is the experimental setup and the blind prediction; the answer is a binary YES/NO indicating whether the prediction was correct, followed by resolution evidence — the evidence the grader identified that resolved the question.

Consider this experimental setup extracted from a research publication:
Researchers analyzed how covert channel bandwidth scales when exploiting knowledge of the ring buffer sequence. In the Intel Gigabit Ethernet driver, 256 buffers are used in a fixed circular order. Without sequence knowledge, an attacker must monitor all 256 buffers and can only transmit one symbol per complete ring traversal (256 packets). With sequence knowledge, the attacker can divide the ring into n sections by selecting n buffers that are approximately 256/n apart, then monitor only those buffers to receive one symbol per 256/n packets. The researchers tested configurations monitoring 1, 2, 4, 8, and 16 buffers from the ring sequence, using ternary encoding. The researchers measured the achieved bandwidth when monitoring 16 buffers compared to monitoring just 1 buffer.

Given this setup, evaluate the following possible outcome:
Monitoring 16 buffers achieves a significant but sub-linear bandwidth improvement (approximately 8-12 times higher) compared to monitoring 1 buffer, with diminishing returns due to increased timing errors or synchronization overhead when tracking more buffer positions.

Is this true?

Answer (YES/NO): NO